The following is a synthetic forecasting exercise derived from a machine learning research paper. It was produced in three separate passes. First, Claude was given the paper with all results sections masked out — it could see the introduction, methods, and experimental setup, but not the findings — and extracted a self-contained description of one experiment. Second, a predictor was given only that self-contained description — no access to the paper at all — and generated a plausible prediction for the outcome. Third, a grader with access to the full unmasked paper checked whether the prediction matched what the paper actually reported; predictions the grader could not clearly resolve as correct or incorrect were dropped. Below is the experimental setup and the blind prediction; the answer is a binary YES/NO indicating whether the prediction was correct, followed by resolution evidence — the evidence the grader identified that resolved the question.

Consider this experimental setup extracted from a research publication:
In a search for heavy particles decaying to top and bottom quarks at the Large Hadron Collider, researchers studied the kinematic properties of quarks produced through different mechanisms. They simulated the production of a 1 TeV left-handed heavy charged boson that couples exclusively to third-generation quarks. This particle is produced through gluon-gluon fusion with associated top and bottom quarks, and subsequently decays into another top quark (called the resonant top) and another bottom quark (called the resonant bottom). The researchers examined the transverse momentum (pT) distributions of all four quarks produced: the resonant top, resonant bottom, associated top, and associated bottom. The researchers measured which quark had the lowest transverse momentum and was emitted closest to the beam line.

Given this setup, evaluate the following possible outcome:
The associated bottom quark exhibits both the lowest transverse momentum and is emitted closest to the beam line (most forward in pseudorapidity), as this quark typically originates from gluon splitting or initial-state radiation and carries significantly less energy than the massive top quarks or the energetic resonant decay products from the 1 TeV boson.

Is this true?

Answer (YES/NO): YES